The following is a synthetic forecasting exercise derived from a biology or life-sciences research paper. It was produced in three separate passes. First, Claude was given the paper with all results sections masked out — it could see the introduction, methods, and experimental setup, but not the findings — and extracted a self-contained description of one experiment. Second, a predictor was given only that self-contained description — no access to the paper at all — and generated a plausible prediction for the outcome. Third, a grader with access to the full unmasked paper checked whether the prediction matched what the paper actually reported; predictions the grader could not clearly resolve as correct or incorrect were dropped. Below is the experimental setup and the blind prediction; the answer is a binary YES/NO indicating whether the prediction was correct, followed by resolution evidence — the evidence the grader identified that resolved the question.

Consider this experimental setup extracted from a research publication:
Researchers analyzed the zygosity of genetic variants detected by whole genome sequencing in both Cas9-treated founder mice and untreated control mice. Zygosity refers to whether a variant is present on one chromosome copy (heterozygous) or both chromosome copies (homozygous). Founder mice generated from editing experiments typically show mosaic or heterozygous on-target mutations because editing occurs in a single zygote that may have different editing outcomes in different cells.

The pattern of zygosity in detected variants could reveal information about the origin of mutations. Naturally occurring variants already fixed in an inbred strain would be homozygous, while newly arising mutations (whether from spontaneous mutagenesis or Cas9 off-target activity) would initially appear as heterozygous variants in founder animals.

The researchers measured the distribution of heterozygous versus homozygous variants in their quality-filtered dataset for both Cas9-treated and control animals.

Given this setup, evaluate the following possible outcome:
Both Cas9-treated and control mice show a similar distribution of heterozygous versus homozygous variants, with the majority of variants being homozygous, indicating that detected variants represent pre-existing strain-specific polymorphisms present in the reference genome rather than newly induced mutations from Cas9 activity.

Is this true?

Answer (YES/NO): NO